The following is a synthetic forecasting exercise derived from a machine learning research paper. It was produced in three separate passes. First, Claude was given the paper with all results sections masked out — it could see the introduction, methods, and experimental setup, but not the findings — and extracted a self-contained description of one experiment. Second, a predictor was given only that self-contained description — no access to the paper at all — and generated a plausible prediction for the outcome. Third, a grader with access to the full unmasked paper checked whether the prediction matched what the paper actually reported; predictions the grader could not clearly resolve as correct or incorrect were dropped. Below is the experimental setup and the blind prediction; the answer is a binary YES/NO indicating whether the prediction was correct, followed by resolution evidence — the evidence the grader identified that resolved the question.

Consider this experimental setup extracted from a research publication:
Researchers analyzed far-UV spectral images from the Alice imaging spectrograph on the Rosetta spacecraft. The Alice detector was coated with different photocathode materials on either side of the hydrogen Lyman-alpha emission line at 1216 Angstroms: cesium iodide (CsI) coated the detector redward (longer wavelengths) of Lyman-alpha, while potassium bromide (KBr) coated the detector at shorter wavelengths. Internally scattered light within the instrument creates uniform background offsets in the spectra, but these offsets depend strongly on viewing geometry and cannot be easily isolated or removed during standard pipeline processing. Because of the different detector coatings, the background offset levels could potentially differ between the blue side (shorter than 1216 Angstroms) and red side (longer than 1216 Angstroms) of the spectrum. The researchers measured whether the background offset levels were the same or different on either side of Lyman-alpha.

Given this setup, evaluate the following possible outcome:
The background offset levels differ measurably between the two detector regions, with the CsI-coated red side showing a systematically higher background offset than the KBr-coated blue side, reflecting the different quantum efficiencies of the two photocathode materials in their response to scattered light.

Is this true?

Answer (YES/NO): NO